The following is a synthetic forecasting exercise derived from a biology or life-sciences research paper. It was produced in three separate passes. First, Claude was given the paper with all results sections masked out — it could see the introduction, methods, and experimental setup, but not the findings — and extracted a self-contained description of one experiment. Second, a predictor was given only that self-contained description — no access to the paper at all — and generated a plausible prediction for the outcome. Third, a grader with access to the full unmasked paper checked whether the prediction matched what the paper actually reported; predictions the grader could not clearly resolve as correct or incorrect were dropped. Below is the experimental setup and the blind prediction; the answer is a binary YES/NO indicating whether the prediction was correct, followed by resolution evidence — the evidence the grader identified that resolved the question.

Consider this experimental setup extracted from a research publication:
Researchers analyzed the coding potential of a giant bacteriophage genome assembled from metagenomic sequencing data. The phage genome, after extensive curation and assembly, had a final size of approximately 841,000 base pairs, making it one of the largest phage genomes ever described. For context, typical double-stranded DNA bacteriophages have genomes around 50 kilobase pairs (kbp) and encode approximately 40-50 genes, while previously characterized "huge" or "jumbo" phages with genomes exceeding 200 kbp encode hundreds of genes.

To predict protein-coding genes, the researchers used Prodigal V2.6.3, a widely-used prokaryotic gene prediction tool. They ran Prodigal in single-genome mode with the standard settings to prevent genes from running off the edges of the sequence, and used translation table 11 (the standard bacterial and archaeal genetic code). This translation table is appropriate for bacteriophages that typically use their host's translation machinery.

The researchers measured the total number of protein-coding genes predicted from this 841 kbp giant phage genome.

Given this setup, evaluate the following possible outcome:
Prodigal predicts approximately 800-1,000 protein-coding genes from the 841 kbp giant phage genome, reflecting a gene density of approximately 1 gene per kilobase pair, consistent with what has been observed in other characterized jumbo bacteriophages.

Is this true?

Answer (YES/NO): NO